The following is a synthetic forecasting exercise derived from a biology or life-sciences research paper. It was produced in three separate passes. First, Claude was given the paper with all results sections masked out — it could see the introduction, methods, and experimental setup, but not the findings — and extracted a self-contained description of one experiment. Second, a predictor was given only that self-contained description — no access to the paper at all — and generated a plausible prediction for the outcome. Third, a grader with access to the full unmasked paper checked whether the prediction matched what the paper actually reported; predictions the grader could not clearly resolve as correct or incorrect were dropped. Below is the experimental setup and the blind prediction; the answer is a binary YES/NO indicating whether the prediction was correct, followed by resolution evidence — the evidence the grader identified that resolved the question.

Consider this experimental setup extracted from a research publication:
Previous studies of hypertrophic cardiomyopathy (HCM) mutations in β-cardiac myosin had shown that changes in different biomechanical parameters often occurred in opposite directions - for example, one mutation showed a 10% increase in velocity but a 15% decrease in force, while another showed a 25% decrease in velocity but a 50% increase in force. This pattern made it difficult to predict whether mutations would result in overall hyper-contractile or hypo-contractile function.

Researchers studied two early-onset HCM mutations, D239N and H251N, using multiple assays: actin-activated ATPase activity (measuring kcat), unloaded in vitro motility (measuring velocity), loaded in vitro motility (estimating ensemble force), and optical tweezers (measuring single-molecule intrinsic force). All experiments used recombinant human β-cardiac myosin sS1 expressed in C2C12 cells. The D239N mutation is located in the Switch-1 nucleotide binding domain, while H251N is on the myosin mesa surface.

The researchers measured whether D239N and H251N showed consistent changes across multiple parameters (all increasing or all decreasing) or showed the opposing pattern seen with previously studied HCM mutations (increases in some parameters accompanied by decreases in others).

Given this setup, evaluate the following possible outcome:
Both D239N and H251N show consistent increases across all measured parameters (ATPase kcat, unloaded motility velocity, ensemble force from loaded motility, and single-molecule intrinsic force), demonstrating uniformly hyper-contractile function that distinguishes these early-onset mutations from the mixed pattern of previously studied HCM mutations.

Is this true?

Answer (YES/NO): YES